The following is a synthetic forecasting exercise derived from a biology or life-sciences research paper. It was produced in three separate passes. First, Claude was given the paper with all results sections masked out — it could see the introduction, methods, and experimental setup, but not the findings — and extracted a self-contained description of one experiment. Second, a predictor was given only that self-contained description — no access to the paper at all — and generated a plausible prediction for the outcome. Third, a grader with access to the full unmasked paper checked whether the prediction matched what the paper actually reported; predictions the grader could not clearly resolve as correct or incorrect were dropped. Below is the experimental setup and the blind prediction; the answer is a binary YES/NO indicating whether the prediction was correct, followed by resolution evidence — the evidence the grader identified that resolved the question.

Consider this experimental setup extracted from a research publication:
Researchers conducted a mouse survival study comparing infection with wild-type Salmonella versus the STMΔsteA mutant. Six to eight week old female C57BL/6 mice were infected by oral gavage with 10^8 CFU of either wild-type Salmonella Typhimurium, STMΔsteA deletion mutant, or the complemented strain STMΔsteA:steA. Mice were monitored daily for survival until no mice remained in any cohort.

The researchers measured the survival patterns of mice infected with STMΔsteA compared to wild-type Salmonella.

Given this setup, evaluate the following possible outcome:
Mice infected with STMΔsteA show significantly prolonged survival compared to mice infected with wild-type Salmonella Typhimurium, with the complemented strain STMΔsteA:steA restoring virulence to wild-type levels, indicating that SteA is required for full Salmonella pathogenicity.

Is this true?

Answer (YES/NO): NO